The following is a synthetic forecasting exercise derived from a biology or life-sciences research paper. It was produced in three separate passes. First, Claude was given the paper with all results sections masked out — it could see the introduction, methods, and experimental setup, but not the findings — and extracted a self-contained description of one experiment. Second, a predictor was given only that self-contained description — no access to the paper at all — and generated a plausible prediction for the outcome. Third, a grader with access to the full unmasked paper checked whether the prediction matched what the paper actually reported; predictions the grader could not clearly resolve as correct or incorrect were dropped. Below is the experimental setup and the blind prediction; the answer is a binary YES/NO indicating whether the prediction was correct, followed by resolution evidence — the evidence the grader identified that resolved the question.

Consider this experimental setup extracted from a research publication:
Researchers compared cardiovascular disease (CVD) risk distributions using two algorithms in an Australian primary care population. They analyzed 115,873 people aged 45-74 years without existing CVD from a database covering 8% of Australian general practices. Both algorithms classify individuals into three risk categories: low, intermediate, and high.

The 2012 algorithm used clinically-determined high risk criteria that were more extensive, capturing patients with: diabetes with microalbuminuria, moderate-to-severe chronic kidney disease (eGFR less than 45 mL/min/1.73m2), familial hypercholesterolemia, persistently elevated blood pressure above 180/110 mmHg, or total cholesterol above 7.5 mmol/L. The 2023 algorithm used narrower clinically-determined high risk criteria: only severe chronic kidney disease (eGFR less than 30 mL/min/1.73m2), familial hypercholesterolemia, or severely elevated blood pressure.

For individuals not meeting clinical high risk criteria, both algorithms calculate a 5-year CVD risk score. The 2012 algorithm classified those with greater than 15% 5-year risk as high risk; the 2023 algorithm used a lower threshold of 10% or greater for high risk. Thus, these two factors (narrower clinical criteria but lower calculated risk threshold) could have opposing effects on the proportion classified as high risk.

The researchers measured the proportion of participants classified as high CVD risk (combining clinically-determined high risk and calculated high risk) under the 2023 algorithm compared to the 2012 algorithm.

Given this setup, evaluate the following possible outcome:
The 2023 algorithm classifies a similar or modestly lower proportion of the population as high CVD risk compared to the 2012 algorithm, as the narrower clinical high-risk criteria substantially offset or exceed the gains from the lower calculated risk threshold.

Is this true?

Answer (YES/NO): NO